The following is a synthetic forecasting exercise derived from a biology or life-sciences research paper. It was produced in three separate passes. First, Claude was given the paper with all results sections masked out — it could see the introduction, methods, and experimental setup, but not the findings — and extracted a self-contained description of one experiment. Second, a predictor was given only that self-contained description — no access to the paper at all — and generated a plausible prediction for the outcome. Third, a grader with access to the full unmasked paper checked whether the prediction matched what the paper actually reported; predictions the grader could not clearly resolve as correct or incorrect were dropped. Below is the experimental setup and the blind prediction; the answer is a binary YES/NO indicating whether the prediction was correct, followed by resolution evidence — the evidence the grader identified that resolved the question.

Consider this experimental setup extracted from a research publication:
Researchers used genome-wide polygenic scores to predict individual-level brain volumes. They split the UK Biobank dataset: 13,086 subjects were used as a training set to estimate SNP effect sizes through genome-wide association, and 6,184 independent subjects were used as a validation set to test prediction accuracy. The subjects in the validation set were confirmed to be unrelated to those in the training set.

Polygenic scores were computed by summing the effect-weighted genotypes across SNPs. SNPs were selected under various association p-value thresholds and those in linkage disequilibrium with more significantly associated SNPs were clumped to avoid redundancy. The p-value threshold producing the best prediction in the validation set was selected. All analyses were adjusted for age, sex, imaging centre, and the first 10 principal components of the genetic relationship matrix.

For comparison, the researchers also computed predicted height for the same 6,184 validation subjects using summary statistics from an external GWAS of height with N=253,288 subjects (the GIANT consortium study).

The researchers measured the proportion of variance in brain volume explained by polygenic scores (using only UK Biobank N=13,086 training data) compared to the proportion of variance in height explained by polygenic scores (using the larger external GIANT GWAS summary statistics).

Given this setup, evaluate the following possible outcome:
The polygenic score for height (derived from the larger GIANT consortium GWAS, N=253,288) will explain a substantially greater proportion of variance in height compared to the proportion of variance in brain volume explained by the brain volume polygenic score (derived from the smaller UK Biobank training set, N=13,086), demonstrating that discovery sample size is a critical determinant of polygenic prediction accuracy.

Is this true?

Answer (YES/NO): YES